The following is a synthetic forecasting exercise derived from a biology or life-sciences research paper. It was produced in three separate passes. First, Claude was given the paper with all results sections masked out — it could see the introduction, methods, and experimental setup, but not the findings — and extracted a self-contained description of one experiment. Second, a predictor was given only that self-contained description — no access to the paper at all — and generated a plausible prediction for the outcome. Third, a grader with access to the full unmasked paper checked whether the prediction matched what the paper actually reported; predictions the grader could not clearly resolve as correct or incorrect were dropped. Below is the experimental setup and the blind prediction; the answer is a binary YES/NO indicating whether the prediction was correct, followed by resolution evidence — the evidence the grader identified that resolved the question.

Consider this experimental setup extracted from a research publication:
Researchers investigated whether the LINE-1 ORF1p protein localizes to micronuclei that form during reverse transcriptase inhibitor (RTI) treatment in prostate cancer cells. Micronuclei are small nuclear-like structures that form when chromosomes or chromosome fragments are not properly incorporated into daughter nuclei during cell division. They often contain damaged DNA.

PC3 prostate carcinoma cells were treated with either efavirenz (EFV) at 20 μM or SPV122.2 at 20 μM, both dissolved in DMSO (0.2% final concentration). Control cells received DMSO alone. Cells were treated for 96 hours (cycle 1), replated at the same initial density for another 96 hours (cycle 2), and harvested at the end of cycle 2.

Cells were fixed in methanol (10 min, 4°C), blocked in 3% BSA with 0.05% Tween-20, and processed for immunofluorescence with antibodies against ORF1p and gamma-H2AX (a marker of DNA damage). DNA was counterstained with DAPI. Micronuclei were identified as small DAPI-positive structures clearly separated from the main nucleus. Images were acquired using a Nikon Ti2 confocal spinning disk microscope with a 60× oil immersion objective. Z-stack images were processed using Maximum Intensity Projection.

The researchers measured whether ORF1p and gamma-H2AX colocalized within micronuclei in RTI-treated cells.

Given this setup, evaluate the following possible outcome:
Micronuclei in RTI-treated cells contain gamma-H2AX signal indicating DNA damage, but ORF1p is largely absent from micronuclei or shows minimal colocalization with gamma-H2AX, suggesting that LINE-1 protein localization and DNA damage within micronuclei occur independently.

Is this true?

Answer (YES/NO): NO